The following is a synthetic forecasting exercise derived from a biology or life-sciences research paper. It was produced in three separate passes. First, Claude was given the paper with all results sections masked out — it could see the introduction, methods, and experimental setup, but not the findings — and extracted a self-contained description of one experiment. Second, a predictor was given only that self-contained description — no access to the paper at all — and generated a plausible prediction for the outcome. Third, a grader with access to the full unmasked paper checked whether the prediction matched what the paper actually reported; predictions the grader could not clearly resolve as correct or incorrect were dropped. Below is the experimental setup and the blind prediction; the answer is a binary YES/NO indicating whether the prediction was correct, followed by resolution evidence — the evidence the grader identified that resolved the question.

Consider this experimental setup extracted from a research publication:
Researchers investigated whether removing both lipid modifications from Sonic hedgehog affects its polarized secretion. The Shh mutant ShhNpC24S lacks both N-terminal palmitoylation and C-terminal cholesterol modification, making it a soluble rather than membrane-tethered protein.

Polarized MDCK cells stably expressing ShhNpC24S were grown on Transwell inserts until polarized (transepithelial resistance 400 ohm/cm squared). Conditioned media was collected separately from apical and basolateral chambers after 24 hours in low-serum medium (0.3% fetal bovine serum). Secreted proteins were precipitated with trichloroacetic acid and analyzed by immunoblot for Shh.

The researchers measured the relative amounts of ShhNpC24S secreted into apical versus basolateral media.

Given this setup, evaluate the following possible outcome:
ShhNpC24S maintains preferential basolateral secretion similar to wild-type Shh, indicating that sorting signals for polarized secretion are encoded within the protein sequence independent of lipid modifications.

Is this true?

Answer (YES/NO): NO